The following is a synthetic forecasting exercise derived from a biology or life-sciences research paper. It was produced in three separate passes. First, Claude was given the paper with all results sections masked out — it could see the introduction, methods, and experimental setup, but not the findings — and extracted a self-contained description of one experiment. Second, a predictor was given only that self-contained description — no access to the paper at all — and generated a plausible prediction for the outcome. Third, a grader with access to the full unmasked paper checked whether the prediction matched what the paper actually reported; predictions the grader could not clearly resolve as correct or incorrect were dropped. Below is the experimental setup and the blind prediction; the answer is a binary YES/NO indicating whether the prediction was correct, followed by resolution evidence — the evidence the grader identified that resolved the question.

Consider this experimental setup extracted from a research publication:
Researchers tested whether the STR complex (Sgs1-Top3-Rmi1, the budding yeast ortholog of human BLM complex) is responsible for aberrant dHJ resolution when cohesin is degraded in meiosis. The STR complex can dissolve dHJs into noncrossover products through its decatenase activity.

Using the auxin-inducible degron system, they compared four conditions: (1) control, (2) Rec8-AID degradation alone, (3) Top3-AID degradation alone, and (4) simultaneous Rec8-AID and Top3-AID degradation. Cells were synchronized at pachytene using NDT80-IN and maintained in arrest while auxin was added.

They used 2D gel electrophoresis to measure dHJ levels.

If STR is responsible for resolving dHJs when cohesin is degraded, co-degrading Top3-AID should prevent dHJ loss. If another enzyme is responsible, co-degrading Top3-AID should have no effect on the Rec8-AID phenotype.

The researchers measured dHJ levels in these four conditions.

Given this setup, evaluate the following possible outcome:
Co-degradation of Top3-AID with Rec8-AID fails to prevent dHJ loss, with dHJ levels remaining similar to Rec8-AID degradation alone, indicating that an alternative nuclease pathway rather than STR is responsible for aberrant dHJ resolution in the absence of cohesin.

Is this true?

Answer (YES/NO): NO